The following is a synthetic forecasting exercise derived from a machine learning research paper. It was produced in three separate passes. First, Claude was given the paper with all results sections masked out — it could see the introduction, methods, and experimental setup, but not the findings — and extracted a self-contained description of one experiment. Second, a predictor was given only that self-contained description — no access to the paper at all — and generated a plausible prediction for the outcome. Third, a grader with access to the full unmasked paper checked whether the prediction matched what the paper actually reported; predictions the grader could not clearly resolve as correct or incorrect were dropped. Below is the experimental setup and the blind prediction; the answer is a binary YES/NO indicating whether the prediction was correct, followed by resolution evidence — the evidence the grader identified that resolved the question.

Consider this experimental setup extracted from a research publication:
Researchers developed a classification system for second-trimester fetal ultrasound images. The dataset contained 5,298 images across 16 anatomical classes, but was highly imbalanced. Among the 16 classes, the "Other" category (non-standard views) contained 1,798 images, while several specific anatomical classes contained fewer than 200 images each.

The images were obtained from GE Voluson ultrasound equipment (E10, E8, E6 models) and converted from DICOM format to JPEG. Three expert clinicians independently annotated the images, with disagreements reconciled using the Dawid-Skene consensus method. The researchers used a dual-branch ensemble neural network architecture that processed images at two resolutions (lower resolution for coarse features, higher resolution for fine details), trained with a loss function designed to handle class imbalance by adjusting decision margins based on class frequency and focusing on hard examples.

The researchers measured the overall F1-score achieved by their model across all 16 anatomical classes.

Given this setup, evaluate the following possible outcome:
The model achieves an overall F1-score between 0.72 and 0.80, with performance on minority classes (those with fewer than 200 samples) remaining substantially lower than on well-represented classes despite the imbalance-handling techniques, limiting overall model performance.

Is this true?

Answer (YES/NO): NO